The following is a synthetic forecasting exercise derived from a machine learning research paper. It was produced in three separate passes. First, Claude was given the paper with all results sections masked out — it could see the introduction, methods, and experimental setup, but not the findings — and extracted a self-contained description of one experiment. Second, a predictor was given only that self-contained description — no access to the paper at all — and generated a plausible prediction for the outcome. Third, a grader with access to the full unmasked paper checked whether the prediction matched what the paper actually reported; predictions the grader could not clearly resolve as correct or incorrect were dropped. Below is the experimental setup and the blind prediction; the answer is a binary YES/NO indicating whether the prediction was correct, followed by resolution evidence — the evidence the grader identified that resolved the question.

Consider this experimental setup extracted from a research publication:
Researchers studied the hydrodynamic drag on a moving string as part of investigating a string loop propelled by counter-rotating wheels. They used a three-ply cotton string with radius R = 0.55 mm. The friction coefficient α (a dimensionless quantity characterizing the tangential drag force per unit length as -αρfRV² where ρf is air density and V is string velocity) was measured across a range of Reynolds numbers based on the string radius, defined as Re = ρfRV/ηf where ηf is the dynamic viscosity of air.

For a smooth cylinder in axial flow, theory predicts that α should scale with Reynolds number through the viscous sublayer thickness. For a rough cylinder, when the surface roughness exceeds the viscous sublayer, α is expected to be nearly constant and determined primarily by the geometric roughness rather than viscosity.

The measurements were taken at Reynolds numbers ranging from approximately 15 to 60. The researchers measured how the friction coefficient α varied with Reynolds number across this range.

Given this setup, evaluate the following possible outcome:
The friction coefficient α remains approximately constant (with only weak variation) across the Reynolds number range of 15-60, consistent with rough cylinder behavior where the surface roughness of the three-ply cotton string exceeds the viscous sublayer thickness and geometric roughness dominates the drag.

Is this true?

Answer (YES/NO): YES